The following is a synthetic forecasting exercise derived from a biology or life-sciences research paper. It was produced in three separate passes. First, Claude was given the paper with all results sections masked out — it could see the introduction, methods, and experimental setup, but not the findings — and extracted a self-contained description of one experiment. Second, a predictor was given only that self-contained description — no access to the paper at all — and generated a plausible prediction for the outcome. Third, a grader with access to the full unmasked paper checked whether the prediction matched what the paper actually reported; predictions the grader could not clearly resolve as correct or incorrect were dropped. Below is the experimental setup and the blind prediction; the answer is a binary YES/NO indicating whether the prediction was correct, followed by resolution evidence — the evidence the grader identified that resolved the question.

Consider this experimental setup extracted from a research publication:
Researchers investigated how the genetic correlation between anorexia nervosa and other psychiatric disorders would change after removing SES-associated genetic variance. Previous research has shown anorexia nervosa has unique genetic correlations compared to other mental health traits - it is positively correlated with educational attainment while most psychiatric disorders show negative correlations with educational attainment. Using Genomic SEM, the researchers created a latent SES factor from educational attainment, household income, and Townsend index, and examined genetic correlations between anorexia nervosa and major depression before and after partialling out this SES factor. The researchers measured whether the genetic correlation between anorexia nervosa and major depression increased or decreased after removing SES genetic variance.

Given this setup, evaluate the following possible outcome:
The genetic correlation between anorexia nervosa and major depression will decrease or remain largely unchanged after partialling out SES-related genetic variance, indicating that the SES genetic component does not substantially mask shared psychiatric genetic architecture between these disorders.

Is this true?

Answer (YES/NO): NO